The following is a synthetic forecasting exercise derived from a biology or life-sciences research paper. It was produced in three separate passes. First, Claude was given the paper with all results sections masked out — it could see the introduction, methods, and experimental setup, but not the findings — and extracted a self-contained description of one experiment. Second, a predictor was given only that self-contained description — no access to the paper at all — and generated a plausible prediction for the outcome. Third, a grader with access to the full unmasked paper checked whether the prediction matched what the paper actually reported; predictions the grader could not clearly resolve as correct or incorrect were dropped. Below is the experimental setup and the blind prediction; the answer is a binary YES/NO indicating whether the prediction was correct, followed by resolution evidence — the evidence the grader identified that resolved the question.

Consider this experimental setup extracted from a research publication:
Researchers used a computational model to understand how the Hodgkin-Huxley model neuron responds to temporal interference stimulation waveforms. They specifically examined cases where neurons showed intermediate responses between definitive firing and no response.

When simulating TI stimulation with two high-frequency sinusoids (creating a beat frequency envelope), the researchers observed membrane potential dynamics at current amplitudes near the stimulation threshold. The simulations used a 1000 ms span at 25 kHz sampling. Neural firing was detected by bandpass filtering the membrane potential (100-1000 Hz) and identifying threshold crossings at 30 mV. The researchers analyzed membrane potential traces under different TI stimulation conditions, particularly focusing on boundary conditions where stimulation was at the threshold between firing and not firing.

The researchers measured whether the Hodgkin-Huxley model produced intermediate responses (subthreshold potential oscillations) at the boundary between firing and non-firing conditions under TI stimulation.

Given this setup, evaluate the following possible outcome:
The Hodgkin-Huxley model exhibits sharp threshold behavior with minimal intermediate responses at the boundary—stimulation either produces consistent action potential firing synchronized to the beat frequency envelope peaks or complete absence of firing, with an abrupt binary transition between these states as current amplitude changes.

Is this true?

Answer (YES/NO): NO